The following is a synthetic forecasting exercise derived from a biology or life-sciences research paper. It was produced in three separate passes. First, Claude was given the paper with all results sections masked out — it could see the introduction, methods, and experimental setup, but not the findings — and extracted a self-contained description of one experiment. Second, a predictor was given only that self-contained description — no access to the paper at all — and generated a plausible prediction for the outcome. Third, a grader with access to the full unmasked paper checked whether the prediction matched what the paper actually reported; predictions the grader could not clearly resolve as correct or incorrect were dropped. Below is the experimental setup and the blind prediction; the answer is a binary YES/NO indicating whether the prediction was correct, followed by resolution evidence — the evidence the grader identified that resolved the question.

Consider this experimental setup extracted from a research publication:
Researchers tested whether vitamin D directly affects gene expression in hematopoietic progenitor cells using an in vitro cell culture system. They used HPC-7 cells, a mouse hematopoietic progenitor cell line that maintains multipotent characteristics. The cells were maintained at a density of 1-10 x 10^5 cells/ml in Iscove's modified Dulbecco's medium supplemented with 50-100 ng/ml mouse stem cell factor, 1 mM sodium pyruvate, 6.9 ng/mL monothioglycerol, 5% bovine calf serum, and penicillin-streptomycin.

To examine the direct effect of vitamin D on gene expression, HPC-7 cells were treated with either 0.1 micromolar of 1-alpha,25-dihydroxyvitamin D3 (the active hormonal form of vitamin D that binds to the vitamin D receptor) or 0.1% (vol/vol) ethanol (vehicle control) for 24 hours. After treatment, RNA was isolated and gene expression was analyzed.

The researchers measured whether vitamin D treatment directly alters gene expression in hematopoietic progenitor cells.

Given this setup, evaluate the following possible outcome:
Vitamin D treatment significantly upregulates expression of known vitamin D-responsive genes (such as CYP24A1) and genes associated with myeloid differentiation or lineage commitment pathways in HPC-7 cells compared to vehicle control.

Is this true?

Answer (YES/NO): NO